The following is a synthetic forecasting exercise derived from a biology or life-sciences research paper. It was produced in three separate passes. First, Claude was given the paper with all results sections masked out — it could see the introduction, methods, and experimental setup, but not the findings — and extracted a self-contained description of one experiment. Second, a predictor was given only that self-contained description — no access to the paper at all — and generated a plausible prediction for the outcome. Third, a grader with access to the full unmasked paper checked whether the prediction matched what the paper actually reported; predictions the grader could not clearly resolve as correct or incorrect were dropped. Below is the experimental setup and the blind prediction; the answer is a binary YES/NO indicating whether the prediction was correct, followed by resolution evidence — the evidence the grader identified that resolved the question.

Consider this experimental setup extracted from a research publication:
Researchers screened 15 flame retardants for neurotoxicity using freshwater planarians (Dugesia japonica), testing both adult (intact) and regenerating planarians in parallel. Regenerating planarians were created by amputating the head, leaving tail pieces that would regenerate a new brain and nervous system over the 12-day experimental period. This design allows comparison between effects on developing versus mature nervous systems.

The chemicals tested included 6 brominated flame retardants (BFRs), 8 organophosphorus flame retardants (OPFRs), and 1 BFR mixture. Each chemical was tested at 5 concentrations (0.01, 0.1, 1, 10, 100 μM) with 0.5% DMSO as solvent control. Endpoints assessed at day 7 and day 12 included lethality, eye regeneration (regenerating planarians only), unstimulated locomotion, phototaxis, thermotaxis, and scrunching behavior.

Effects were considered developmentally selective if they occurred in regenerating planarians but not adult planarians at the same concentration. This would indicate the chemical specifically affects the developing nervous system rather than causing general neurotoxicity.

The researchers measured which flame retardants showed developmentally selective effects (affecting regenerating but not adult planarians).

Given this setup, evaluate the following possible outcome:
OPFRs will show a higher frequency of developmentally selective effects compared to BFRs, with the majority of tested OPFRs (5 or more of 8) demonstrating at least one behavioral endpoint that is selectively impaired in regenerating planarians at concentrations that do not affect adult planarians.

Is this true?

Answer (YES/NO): NO